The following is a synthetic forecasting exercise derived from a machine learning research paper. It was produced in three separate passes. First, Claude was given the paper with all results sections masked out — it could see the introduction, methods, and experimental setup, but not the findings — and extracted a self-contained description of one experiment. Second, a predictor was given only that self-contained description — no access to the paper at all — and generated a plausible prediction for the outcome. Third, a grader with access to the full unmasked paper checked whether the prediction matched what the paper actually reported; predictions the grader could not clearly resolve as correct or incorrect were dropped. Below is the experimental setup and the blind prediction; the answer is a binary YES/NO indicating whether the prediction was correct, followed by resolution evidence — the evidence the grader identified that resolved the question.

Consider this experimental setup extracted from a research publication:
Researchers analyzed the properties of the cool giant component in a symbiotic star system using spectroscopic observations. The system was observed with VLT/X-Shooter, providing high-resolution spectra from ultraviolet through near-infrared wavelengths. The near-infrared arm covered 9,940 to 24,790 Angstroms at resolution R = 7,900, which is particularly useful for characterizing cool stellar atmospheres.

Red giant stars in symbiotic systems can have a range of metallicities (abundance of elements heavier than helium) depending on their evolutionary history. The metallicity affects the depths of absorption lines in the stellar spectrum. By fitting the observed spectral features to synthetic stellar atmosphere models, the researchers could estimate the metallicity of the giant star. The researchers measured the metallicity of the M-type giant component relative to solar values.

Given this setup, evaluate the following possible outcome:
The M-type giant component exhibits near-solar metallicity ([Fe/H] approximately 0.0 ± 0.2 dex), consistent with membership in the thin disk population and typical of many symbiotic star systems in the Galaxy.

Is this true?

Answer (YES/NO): NO